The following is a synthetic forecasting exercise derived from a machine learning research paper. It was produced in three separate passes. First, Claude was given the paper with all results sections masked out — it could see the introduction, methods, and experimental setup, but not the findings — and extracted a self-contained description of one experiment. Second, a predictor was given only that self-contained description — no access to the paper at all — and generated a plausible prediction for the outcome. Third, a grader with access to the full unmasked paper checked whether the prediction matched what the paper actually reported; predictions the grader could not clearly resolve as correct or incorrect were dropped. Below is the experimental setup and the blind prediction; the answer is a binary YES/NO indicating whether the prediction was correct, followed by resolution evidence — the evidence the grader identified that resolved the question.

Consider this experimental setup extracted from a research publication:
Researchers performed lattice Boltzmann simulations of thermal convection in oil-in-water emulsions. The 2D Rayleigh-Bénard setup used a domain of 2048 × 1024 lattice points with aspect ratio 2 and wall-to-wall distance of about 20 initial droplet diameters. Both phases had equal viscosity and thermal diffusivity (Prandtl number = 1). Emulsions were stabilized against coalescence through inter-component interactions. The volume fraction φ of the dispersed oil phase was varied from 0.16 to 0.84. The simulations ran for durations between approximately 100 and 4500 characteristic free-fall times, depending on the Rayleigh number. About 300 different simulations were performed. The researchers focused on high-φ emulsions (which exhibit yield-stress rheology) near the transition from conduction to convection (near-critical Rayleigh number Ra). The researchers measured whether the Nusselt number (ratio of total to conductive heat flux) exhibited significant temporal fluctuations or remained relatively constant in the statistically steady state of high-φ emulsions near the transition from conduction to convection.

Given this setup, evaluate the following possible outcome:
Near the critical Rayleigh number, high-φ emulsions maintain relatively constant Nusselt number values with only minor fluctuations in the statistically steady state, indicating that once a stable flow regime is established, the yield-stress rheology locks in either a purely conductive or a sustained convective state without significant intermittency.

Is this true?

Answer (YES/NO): NO